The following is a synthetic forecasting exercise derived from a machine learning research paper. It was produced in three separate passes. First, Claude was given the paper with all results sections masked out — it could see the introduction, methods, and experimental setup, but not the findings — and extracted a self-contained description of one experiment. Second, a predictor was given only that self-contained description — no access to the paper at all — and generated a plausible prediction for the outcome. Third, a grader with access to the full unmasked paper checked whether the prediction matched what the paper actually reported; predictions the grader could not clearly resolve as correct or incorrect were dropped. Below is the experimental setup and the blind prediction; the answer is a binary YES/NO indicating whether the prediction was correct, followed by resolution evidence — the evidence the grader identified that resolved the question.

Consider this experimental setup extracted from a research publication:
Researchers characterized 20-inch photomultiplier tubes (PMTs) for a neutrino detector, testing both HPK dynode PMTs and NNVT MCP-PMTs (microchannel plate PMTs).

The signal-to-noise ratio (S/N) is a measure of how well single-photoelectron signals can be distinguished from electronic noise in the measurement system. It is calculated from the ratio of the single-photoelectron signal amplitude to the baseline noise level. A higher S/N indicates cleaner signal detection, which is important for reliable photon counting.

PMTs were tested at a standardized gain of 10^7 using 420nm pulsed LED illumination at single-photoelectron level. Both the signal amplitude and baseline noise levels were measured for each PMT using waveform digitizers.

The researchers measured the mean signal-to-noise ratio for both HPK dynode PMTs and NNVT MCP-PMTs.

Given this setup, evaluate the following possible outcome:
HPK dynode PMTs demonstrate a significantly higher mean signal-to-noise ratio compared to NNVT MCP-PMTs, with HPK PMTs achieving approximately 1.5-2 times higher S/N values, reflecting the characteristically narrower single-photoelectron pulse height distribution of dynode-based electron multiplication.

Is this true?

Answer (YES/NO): NO